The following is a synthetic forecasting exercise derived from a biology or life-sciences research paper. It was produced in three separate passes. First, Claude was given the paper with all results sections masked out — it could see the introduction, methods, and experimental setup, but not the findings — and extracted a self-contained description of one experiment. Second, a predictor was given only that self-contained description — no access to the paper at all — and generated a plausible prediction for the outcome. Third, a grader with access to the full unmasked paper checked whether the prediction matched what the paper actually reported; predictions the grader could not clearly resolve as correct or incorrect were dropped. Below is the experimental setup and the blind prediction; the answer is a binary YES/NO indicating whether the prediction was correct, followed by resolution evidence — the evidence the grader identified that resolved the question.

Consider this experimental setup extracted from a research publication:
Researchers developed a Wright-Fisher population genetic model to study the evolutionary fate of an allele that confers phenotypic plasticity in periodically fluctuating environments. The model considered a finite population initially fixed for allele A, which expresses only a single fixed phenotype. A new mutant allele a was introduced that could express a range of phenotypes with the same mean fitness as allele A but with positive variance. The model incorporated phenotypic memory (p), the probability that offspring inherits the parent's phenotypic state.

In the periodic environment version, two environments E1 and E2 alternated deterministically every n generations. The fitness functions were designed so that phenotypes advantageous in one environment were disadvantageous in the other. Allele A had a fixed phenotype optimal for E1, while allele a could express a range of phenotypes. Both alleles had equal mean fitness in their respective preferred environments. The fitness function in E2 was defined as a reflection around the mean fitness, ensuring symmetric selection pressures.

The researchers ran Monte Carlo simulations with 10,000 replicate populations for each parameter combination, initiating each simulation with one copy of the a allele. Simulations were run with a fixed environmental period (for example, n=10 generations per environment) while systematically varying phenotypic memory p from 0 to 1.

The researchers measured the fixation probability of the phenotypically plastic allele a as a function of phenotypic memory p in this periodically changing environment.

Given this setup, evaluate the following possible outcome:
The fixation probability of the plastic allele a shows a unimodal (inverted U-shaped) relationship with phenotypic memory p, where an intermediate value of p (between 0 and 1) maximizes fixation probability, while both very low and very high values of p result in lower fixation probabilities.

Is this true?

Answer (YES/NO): YES